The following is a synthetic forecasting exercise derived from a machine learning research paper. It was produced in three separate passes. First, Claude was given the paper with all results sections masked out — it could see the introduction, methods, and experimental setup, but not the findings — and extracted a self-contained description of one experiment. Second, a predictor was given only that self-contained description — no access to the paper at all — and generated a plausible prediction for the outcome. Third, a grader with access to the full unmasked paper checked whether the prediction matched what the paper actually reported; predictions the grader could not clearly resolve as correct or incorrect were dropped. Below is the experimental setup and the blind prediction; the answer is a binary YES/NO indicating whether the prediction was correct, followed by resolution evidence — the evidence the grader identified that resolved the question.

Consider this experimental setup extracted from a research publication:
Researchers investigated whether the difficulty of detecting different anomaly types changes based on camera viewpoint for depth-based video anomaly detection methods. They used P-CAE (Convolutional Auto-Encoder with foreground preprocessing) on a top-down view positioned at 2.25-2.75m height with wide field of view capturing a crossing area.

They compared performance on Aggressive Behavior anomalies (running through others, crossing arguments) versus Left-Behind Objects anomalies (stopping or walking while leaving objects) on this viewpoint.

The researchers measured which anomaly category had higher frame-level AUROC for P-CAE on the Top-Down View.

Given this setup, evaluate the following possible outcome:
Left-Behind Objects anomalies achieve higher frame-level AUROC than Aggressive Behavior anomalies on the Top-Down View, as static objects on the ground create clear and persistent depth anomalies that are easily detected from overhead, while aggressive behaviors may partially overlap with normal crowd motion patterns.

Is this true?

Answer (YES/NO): NO